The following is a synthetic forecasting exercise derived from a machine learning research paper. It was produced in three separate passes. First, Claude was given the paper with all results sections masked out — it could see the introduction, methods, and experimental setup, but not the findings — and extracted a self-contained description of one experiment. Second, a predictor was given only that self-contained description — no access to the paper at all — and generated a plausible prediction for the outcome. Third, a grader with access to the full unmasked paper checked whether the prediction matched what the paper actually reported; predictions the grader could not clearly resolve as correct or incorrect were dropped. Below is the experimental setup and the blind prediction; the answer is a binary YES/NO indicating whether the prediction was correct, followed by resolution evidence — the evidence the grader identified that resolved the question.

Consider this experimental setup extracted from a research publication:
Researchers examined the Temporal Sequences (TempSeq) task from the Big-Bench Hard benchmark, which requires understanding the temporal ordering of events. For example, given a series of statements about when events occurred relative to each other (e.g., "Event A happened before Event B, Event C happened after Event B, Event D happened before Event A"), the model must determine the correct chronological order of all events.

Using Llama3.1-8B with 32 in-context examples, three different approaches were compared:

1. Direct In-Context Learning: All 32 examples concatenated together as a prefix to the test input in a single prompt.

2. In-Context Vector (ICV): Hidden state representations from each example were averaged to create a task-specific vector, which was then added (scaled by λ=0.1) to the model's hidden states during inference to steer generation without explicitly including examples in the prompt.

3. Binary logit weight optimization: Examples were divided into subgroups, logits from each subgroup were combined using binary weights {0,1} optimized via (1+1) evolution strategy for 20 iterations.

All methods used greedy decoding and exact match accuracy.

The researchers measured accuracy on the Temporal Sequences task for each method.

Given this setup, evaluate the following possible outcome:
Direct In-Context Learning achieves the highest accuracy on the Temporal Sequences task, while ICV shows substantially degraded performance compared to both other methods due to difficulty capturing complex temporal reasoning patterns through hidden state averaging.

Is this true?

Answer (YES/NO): NO